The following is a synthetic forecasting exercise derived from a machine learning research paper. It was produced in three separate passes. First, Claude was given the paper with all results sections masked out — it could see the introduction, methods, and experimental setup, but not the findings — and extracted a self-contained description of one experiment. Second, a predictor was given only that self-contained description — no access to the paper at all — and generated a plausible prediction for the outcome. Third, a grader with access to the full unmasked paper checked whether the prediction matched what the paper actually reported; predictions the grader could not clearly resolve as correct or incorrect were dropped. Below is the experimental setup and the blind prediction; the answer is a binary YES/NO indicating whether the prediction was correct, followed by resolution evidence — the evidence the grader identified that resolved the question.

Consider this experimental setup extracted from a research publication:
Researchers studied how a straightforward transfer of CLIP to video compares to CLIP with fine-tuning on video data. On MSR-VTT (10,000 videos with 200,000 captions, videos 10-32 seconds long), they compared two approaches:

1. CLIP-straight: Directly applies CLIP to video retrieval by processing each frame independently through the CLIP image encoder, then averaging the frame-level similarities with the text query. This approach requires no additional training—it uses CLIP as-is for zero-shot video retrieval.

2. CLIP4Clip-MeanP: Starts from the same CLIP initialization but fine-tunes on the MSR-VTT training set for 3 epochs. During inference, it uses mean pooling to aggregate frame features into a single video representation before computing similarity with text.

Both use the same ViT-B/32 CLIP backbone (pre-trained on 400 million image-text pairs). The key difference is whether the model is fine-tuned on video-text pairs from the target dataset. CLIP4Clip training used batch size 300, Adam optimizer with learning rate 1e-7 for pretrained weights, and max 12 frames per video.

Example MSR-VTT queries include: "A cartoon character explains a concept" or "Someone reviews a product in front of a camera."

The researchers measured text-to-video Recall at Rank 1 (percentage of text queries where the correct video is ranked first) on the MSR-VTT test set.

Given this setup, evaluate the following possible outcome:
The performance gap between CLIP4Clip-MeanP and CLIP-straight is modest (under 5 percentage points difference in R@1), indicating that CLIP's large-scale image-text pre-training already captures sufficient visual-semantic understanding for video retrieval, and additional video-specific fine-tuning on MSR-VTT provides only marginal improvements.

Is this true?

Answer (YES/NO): NO